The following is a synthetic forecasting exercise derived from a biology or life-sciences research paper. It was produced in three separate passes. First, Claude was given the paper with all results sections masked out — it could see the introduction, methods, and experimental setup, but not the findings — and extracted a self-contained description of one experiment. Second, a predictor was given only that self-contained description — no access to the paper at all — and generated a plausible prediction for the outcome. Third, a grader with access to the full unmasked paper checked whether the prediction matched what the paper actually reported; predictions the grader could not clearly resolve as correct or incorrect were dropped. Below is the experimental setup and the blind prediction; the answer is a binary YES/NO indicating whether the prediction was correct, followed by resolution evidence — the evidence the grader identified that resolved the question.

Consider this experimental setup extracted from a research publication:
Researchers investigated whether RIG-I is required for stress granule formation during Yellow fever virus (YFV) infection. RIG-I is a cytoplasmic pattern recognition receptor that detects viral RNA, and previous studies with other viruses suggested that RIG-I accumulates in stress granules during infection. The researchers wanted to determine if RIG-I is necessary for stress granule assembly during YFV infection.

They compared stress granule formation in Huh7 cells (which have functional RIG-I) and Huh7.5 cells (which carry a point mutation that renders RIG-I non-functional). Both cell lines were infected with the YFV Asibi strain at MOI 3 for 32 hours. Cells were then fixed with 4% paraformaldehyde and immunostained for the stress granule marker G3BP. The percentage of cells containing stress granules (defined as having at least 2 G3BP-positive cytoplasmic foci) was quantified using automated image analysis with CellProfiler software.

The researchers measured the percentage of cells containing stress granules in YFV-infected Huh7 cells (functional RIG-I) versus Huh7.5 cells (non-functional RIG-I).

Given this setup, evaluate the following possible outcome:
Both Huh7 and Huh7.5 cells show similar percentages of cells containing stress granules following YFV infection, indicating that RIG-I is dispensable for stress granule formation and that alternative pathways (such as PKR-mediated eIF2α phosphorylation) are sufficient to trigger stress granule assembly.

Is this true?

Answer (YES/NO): YES